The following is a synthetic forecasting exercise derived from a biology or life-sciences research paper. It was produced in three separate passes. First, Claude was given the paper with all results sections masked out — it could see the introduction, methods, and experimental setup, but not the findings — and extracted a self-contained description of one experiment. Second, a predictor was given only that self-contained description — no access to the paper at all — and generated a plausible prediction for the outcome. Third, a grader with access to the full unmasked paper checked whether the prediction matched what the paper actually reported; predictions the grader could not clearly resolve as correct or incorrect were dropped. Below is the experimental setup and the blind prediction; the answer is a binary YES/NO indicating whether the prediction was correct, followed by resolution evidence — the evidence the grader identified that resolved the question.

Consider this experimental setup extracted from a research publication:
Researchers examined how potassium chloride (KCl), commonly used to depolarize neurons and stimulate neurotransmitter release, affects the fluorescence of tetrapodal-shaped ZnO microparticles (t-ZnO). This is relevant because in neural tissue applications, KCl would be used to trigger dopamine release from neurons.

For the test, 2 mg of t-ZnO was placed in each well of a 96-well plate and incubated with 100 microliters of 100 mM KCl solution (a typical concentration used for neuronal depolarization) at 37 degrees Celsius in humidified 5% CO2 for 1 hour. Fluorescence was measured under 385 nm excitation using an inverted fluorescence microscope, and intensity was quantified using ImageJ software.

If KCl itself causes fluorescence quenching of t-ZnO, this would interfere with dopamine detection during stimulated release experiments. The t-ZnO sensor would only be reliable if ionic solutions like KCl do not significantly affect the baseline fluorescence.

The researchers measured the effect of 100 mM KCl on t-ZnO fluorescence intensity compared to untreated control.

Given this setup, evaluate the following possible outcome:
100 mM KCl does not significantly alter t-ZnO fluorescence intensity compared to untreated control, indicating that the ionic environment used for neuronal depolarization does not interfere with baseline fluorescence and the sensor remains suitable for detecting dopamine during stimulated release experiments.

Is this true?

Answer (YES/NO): YES